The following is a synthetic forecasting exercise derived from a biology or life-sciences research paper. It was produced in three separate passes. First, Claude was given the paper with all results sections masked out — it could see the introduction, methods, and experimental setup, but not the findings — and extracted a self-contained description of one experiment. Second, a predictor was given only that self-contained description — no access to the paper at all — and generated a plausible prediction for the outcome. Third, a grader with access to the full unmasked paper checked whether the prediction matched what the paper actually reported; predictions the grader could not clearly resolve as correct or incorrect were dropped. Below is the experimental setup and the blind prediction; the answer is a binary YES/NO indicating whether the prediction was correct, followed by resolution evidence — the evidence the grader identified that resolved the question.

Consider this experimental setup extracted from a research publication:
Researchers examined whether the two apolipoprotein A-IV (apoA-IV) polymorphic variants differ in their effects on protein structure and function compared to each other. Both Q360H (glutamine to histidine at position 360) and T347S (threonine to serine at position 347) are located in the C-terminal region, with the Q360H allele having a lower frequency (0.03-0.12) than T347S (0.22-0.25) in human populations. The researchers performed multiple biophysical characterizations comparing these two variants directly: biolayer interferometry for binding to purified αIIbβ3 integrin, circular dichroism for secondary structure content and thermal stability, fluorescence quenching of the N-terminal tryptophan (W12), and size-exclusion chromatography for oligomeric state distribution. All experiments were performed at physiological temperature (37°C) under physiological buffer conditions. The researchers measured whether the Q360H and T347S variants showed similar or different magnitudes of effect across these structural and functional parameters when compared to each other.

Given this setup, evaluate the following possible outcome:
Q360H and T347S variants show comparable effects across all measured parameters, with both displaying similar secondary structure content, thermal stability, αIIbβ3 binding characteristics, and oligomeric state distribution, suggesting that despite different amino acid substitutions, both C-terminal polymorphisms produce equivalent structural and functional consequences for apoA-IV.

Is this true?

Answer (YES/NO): NO